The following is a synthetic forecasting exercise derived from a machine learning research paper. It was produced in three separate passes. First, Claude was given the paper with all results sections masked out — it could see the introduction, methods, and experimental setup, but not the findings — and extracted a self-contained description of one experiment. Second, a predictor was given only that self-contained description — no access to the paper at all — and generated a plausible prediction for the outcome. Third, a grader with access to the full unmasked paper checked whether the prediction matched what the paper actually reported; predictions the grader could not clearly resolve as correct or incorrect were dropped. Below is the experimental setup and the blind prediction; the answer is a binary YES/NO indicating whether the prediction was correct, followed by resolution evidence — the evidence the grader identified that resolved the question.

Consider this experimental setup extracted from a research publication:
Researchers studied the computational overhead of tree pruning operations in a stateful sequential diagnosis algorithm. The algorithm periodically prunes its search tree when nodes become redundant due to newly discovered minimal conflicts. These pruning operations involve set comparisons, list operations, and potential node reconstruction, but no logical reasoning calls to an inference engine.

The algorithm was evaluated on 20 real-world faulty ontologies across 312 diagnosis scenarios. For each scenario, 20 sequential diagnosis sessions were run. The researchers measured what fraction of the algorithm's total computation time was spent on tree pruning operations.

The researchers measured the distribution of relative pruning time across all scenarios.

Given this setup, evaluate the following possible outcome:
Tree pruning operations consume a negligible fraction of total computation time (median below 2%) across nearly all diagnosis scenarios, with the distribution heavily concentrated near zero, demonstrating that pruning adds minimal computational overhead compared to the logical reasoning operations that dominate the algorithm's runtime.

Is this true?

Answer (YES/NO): YES